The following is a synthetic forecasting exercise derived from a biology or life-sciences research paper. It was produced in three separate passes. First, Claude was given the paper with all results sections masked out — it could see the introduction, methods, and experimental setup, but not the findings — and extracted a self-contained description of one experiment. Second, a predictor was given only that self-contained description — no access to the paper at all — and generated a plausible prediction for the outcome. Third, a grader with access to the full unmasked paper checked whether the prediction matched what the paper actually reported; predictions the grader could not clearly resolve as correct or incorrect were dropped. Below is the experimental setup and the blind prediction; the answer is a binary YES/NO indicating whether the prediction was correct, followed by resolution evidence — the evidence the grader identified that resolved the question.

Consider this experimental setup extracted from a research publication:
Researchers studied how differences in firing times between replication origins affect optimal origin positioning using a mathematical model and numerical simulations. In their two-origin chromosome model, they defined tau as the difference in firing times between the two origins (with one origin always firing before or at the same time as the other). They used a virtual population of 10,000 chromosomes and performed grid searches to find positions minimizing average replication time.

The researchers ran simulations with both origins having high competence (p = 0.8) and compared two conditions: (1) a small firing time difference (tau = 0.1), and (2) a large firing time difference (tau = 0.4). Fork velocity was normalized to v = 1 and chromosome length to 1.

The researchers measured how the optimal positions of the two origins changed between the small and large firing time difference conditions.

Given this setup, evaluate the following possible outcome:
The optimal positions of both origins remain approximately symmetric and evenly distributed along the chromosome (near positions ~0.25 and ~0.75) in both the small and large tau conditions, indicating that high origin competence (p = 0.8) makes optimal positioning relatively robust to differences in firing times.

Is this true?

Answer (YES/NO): NO